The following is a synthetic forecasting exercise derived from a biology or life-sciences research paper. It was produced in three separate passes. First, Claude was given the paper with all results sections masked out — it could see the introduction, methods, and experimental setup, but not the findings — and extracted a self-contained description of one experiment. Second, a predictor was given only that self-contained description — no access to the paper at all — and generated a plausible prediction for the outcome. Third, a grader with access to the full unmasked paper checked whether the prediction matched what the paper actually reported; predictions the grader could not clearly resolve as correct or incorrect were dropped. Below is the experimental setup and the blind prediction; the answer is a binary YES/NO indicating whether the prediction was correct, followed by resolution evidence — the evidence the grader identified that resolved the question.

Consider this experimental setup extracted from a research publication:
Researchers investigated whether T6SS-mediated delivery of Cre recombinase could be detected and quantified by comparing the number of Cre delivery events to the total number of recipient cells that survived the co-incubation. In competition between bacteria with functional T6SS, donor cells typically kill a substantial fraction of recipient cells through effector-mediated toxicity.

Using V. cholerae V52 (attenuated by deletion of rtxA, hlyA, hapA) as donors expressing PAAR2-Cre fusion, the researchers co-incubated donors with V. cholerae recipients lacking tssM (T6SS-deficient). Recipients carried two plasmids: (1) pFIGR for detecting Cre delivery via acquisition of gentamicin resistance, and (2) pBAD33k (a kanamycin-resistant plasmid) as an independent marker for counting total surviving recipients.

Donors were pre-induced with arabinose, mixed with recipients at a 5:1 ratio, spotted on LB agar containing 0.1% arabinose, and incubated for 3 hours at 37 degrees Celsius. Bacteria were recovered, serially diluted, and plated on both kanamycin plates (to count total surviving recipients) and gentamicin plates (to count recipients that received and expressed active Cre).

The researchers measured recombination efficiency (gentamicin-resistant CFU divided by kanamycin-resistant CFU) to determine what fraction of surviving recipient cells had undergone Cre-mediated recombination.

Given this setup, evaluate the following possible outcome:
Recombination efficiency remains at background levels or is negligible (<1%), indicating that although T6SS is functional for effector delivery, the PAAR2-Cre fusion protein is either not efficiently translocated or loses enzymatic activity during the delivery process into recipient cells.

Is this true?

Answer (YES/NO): NO